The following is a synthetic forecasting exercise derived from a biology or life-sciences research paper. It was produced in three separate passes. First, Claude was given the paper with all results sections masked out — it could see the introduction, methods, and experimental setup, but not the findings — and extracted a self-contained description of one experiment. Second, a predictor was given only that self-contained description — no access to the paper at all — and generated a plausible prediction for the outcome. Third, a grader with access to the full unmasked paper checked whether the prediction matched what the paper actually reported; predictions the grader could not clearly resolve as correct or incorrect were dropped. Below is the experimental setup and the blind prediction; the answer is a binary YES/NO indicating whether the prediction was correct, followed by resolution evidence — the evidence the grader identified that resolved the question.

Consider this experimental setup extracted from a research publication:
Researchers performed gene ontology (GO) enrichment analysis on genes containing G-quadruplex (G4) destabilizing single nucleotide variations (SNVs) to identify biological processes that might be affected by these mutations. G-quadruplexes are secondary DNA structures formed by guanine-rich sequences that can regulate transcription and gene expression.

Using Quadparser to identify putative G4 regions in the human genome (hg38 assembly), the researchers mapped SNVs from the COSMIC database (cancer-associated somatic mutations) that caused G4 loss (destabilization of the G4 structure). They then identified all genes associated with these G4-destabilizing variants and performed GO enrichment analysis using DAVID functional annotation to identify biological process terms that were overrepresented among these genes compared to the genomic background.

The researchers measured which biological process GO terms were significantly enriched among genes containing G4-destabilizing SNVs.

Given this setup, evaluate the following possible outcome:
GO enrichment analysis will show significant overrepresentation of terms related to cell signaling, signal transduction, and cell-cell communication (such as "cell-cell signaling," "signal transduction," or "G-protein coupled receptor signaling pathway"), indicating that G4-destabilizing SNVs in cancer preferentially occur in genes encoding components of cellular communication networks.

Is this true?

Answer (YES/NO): NO